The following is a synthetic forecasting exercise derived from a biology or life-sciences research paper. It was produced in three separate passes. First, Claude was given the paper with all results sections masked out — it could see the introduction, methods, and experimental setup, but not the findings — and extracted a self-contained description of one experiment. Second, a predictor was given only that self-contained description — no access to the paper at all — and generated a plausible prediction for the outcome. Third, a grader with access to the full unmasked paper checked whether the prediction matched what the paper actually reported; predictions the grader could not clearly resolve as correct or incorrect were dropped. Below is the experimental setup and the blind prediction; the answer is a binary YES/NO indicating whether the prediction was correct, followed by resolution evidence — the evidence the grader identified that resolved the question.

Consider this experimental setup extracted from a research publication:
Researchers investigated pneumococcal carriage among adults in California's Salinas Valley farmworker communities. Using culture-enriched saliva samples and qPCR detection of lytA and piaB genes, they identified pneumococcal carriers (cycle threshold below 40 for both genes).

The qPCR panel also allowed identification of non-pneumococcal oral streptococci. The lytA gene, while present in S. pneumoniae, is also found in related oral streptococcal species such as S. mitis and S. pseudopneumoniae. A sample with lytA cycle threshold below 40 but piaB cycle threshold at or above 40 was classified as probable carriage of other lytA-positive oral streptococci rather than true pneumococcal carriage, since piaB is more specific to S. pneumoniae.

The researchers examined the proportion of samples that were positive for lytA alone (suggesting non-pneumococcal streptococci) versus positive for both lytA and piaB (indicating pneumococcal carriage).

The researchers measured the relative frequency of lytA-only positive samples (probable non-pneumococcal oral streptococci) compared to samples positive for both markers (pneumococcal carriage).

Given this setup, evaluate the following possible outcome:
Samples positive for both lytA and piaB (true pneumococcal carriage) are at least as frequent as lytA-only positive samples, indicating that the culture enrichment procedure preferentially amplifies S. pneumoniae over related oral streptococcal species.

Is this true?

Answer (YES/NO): NO